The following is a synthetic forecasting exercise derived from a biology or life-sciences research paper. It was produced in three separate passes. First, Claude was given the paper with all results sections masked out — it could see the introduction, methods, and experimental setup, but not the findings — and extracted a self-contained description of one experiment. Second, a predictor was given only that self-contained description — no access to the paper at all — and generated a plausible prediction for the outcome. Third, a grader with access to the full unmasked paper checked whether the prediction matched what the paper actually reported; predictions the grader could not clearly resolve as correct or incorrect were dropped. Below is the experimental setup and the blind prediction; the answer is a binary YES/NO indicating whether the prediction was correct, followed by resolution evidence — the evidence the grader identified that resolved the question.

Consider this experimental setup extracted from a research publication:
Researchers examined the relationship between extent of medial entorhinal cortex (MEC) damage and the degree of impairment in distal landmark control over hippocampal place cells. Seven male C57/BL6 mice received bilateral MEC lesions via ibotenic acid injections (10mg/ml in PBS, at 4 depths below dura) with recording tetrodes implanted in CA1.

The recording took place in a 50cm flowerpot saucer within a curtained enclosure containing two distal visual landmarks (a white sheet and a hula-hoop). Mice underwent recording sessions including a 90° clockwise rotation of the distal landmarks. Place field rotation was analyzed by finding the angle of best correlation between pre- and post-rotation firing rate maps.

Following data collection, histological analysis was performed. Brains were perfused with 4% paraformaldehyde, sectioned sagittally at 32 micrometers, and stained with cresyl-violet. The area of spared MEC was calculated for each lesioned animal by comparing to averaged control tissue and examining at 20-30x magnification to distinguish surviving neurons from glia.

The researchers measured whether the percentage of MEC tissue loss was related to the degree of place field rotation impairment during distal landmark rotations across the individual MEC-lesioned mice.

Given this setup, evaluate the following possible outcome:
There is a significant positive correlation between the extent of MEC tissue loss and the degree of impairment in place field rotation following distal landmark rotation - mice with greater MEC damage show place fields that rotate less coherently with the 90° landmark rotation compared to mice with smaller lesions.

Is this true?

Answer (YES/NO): YES